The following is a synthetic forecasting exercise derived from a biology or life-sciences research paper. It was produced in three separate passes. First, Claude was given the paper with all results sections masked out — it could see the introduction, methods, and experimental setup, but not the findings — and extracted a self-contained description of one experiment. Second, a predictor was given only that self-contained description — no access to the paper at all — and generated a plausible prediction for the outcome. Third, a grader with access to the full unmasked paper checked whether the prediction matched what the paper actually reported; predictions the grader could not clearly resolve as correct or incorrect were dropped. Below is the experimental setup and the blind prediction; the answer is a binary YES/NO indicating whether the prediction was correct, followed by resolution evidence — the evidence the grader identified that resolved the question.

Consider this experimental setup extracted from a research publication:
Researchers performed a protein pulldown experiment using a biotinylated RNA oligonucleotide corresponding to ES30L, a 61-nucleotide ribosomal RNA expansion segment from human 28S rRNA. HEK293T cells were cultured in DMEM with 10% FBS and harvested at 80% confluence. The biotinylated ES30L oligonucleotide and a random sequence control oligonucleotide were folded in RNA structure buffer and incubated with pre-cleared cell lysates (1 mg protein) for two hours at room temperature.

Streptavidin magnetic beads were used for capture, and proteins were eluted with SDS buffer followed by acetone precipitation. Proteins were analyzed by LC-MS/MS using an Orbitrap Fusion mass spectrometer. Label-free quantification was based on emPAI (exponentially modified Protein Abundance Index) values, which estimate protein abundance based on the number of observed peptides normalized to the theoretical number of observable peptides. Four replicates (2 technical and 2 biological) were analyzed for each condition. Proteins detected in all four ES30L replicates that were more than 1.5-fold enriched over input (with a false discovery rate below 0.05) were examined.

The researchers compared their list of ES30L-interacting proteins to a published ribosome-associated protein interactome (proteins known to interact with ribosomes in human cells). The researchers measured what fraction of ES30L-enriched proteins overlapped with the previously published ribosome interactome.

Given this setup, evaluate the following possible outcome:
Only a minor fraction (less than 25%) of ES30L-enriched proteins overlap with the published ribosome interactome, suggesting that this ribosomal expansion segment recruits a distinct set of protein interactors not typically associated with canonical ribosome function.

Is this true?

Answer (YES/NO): NO